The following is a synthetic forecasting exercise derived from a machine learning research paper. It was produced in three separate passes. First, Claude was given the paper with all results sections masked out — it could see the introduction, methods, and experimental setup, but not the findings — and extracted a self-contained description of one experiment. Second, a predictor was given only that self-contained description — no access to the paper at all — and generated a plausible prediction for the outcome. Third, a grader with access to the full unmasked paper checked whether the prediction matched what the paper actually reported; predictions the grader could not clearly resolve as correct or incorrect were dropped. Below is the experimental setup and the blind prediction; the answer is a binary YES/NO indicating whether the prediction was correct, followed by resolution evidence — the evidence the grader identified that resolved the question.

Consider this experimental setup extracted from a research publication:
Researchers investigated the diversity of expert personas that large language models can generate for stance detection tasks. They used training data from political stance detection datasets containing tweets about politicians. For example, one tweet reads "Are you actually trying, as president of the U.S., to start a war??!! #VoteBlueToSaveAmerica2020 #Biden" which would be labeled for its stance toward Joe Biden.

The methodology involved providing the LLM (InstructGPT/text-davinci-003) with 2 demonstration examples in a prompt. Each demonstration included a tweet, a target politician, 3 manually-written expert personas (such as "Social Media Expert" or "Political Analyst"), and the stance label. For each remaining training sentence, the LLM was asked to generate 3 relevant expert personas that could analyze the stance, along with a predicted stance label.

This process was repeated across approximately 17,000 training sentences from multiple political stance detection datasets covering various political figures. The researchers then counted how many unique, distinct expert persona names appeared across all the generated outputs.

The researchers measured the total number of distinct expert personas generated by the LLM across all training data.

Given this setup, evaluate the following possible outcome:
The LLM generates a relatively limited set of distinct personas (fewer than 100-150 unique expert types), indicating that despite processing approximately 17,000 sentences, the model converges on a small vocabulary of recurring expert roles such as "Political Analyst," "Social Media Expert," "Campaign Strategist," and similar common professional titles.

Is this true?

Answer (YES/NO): NO